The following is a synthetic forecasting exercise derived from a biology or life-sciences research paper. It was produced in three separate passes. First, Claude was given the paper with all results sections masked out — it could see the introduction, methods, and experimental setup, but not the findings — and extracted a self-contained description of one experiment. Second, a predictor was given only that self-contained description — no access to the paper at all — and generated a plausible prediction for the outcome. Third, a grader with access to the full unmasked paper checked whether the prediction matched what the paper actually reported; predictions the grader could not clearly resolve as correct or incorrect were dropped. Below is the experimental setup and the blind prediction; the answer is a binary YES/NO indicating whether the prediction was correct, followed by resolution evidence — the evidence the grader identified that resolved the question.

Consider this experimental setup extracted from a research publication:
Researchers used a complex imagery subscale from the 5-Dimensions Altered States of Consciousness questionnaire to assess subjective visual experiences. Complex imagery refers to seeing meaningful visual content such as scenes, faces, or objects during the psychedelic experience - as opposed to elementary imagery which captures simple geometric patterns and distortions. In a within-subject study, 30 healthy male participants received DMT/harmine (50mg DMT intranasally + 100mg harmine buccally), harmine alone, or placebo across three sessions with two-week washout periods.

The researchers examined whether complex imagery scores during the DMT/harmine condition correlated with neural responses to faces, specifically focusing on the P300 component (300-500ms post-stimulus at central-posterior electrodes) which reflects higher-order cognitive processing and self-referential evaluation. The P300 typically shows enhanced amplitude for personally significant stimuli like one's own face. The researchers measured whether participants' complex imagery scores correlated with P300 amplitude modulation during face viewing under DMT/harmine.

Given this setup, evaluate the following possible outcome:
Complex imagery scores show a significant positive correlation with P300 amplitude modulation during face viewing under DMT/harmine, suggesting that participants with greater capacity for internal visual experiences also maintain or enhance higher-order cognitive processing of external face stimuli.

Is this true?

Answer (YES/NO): NO